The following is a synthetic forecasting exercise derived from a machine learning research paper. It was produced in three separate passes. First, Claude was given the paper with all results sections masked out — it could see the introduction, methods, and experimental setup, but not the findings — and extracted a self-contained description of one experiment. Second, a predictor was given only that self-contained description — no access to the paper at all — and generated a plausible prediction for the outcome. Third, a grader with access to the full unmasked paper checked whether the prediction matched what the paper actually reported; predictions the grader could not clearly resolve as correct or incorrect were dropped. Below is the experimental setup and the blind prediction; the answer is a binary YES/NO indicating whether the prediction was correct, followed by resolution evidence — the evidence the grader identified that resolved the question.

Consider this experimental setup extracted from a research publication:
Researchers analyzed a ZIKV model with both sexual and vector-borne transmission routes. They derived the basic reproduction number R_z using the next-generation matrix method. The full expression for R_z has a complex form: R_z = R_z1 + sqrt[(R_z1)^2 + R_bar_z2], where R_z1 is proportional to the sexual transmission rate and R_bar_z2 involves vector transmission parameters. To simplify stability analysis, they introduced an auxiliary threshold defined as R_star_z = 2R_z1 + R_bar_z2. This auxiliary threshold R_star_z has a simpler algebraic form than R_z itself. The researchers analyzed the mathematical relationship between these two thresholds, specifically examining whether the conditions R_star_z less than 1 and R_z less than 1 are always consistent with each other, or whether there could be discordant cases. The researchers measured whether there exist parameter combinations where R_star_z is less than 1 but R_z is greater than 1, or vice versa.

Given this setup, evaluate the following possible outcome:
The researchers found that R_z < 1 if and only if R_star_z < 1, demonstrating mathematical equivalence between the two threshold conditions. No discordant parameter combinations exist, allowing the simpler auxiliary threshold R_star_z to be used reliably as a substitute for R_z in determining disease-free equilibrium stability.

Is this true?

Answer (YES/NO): NO